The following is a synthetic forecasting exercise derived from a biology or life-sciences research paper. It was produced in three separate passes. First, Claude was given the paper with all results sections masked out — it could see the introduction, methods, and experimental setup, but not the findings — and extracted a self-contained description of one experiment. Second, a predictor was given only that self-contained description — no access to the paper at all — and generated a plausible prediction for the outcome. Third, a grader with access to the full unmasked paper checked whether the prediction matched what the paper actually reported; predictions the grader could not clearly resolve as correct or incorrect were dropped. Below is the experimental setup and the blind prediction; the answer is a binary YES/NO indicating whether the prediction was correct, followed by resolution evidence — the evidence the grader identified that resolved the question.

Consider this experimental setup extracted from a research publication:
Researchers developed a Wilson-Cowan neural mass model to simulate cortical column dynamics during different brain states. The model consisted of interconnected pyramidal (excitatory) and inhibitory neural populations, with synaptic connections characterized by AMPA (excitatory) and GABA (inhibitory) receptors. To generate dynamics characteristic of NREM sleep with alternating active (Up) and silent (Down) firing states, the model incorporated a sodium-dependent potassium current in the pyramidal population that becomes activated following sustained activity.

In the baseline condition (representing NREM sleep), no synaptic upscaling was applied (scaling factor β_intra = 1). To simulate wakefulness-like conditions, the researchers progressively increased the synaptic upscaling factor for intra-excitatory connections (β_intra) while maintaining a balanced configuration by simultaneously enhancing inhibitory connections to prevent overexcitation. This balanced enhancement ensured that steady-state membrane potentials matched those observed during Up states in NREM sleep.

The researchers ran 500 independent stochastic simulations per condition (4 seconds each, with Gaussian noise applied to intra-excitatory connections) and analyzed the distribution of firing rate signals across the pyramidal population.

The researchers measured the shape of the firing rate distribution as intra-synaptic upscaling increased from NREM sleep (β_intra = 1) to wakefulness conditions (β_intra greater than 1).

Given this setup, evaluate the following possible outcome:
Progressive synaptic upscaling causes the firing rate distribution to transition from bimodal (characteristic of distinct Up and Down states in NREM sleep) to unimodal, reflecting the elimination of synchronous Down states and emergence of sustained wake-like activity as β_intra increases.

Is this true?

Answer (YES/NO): YES